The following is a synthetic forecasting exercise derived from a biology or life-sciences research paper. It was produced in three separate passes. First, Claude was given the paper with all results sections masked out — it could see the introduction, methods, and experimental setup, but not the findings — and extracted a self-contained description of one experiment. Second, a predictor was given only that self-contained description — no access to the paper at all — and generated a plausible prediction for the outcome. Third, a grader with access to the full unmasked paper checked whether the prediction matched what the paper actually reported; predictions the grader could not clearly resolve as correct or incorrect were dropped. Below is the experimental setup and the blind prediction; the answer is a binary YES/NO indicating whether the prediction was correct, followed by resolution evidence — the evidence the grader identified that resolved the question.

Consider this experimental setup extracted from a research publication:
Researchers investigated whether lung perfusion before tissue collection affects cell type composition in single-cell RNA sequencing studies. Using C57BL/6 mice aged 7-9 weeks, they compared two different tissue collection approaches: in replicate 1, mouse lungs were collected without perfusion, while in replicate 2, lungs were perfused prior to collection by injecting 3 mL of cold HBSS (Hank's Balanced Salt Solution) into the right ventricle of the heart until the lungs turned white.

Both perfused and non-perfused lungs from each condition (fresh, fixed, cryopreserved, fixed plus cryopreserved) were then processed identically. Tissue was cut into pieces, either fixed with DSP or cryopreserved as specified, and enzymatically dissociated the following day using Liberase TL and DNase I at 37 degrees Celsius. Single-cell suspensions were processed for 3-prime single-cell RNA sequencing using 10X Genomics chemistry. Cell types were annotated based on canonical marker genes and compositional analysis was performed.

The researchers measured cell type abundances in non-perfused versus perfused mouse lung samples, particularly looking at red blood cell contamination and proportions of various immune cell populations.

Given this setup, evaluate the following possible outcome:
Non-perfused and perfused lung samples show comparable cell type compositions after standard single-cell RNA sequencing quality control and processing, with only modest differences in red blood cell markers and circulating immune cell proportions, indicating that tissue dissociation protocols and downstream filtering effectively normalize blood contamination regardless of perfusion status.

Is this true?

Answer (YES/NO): NO